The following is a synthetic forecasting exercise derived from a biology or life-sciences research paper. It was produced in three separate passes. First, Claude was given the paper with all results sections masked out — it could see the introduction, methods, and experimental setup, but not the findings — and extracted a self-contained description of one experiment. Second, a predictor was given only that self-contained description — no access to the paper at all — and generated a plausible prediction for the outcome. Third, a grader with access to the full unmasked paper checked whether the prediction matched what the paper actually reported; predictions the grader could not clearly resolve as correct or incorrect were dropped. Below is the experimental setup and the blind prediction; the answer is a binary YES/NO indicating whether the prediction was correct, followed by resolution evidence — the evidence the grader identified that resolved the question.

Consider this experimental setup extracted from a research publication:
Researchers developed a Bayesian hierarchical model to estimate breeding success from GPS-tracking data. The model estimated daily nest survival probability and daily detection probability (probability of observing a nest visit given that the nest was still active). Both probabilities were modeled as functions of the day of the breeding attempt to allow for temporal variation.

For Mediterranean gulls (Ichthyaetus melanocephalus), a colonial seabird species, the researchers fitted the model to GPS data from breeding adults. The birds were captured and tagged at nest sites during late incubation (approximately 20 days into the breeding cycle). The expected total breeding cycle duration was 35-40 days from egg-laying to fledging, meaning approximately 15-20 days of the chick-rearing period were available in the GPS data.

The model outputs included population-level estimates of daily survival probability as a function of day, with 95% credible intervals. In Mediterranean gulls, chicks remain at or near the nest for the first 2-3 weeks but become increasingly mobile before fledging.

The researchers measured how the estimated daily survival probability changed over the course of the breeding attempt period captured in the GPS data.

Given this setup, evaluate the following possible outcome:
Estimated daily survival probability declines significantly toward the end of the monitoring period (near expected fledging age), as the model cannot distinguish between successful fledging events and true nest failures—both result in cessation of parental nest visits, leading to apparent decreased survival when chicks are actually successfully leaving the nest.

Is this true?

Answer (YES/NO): NO